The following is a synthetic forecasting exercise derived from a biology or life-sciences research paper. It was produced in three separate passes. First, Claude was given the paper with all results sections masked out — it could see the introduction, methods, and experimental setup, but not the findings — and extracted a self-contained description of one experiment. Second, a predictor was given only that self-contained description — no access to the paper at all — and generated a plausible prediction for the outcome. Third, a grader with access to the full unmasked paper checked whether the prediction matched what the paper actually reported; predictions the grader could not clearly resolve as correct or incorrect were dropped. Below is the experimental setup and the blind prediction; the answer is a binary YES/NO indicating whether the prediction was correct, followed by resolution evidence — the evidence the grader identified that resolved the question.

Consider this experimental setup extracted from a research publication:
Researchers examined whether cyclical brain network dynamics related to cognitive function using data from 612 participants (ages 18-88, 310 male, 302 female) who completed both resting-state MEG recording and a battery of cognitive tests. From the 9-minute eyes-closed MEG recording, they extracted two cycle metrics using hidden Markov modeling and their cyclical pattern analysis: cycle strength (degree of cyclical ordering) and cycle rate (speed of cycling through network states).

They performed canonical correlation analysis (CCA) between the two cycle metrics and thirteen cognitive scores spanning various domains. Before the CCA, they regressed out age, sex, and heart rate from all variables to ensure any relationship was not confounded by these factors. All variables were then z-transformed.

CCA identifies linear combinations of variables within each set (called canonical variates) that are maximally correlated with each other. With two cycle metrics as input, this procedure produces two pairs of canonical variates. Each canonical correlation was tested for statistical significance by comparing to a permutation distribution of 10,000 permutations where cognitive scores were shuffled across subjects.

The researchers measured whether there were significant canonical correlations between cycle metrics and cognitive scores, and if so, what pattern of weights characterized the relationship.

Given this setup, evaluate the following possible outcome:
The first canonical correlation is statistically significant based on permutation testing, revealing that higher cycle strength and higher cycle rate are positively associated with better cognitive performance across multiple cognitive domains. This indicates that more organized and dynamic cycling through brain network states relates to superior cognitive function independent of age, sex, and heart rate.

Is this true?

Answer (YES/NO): NO